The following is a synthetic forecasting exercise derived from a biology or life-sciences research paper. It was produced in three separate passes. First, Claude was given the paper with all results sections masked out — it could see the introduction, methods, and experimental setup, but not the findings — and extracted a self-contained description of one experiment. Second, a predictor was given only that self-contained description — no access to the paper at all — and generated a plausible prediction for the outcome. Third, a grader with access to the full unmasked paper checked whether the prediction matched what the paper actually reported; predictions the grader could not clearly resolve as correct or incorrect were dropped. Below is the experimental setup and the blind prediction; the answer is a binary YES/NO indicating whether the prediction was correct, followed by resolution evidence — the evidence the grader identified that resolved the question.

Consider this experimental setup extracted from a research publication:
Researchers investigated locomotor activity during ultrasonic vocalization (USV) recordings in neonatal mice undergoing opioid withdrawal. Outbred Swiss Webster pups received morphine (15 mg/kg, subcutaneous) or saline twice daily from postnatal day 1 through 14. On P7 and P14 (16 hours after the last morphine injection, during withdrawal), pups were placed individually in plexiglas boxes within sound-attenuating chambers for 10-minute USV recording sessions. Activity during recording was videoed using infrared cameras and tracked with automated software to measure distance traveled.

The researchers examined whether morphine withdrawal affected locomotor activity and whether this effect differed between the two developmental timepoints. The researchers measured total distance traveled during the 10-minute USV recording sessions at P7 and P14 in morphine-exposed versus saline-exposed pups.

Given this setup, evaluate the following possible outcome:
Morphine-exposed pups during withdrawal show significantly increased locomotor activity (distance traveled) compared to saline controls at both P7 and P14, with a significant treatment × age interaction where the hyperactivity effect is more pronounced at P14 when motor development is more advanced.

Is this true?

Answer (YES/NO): NO